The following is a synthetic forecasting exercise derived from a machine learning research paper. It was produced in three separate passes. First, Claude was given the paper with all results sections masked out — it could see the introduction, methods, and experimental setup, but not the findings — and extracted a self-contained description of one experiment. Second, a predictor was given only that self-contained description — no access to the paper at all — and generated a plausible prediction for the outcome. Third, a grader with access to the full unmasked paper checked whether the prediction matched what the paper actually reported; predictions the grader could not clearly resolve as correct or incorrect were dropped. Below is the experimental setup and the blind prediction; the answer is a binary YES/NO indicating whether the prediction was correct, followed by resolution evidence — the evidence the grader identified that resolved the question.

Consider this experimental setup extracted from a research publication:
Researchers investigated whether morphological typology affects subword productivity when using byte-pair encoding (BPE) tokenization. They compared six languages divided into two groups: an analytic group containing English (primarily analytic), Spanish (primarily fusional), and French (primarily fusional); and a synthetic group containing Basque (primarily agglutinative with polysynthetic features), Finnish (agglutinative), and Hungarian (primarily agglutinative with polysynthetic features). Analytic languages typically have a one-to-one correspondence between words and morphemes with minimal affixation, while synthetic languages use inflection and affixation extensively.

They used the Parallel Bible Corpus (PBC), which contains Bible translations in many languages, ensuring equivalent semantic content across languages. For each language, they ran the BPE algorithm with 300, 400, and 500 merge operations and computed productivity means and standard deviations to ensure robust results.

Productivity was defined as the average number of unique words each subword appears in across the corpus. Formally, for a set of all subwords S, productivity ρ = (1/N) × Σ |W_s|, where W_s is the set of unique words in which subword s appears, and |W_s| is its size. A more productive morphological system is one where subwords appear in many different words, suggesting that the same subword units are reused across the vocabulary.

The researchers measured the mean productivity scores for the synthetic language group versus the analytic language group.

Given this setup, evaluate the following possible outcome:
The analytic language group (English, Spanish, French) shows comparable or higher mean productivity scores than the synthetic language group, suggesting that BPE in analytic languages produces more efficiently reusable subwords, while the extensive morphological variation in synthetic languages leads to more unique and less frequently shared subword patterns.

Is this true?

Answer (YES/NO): NO